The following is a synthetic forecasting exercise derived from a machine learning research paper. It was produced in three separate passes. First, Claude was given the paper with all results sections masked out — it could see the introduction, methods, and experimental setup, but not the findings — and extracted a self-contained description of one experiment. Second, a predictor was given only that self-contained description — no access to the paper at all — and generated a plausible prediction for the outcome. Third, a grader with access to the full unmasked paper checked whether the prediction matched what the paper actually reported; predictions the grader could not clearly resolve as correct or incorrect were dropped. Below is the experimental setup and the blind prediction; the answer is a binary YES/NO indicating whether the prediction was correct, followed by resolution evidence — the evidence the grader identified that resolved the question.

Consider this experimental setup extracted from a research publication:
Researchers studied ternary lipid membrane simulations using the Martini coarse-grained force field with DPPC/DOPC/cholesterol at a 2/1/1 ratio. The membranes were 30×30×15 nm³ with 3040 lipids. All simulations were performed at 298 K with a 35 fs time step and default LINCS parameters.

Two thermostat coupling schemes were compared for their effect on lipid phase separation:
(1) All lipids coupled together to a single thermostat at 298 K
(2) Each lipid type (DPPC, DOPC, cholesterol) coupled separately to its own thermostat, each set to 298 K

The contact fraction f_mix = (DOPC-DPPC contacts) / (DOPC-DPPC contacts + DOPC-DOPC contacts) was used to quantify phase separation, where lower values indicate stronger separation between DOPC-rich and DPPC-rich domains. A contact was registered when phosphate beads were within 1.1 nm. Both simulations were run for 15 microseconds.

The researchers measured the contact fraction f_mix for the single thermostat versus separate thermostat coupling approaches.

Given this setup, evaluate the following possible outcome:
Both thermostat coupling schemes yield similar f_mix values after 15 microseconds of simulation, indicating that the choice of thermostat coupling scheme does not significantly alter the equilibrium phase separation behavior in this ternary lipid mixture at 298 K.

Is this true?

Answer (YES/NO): NO